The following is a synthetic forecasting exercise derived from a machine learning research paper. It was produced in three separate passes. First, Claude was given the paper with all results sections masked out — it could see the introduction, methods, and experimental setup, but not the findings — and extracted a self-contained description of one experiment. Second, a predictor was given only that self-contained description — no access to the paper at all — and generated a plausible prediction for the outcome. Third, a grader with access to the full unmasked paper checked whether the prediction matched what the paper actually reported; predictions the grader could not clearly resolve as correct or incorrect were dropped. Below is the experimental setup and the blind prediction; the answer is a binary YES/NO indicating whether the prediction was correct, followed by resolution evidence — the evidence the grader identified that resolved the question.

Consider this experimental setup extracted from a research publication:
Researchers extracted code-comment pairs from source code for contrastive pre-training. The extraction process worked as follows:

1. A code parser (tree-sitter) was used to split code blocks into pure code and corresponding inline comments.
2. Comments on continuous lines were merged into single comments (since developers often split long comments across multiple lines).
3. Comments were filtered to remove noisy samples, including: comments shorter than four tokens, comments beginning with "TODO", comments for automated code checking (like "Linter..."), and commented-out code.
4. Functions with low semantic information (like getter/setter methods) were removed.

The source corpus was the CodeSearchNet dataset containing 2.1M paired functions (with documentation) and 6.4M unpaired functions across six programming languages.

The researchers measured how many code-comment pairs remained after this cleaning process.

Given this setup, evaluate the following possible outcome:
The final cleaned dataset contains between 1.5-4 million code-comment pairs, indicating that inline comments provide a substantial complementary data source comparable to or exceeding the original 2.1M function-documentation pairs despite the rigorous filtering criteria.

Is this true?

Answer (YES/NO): YES